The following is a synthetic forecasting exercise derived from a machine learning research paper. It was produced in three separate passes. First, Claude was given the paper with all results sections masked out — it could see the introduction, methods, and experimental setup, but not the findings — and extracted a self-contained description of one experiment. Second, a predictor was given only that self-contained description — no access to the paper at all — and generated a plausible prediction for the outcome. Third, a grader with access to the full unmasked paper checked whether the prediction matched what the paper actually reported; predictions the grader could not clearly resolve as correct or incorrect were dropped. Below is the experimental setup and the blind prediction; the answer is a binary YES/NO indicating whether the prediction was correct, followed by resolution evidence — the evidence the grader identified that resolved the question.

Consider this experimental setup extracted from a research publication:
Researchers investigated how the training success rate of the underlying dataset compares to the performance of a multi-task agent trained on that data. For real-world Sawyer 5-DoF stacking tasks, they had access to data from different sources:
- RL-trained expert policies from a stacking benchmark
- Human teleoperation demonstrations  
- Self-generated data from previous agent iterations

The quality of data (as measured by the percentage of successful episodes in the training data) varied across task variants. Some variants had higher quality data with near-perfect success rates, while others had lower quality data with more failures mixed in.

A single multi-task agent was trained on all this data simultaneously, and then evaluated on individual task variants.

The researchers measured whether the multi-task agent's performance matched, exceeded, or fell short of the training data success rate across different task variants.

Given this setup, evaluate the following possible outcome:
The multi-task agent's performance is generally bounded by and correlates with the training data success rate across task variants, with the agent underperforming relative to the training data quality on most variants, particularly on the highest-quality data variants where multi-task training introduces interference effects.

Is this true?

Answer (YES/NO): NO